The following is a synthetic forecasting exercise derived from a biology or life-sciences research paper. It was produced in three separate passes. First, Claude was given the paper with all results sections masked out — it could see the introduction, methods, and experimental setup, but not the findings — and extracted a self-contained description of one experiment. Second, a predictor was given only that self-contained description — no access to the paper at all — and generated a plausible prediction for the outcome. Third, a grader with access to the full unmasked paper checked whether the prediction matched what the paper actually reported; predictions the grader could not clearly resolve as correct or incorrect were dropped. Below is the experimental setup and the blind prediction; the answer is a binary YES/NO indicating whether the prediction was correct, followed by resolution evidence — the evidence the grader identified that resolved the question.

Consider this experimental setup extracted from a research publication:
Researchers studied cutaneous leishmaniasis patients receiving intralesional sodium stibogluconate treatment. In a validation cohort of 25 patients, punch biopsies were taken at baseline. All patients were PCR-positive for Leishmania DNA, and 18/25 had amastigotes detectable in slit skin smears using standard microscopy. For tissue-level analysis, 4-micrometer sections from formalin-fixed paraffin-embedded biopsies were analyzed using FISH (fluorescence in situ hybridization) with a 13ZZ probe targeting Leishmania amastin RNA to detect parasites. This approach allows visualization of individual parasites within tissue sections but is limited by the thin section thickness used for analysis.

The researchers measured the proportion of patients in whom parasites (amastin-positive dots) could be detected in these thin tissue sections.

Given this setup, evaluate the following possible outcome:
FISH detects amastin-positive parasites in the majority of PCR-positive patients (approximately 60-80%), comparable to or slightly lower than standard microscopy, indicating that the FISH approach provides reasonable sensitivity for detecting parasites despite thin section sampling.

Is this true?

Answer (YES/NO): NO